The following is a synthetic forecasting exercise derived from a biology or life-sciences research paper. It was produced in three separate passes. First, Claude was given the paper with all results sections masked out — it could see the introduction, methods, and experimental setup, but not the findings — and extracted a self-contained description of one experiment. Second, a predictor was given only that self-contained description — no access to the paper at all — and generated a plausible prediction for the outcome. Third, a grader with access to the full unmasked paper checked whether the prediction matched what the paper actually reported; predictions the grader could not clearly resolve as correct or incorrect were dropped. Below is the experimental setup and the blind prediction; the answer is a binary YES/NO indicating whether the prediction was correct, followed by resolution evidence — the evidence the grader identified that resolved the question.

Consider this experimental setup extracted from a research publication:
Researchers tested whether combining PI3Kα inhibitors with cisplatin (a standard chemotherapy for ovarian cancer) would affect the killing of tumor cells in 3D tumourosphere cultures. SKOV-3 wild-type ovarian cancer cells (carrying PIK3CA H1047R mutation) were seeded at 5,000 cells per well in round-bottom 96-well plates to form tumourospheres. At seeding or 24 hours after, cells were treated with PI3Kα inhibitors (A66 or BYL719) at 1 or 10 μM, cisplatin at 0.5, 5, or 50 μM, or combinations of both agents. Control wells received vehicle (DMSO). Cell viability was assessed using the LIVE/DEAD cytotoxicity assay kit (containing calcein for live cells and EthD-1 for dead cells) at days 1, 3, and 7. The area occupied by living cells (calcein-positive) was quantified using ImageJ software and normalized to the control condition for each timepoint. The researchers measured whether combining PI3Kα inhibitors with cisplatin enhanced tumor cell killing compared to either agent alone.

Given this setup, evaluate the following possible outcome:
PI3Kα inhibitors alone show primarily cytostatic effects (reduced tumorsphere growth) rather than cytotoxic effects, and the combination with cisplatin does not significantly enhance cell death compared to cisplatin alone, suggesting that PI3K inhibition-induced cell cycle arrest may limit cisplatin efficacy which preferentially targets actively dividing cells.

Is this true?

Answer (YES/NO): NO